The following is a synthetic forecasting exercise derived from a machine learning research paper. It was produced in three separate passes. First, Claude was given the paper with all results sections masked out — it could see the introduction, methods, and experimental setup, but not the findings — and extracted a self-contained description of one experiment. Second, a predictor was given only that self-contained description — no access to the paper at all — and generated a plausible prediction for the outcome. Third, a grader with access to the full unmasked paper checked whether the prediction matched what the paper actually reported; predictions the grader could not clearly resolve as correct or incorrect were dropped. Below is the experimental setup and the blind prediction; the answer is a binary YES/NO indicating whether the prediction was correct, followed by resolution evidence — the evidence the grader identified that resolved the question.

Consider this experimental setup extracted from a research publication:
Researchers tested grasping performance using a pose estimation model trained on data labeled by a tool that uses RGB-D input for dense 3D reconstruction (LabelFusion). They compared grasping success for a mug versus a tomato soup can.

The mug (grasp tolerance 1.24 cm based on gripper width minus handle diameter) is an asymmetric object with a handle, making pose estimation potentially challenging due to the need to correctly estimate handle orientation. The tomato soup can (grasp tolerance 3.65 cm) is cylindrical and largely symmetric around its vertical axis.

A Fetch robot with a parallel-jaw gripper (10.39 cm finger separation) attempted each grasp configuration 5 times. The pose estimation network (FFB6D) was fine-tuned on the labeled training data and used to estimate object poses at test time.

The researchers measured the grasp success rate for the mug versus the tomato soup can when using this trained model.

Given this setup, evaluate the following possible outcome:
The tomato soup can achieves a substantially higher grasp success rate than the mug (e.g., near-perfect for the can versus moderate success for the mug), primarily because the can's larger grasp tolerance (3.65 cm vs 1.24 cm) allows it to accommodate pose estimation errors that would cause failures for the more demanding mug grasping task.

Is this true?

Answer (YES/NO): NO